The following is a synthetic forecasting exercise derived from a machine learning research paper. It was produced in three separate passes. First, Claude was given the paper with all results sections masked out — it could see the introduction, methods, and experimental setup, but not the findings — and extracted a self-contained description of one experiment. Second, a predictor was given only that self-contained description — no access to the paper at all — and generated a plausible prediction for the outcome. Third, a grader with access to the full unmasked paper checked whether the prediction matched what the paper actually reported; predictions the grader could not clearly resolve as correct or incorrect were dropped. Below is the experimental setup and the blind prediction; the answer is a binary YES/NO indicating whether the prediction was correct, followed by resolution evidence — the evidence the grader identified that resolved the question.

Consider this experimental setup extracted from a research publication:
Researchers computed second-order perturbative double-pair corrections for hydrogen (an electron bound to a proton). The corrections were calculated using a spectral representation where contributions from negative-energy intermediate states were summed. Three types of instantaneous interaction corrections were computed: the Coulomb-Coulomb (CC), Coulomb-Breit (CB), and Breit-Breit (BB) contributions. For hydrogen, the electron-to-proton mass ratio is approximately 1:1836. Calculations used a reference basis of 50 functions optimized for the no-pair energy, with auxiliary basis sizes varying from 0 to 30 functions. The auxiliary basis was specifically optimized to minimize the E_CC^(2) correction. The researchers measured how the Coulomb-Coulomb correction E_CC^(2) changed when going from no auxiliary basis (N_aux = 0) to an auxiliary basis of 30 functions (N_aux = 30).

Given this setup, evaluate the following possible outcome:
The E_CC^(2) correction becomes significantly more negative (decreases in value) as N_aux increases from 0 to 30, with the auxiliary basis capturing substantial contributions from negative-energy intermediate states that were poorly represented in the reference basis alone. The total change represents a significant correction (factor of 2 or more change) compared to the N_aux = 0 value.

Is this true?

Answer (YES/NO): YES